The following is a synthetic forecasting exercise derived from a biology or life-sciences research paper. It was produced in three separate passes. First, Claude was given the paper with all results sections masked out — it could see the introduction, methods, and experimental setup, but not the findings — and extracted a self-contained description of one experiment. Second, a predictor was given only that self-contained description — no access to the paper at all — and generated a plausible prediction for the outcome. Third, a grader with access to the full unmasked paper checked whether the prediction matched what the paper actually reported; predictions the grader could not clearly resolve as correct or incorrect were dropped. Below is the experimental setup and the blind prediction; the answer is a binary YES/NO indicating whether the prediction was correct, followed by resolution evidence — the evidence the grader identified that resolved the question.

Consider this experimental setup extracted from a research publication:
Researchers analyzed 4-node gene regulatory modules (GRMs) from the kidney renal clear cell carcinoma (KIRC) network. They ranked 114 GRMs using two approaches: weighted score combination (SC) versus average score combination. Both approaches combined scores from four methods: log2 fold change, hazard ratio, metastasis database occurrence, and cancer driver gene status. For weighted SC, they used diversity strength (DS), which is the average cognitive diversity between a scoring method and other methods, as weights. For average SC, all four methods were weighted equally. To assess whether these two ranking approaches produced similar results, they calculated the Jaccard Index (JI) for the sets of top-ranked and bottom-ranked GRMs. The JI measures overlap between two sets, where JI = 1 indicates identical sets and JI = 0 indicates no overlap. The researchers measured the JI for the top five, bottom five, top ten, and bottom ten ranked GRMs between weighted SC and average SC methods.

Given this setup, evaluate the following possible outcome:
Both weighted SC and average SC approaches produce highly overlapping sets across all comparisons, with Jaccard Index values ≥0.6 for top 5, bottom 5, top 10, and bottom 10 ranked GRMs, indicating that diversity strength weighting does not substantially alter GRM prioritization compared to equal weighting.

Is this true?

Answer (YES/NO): YES